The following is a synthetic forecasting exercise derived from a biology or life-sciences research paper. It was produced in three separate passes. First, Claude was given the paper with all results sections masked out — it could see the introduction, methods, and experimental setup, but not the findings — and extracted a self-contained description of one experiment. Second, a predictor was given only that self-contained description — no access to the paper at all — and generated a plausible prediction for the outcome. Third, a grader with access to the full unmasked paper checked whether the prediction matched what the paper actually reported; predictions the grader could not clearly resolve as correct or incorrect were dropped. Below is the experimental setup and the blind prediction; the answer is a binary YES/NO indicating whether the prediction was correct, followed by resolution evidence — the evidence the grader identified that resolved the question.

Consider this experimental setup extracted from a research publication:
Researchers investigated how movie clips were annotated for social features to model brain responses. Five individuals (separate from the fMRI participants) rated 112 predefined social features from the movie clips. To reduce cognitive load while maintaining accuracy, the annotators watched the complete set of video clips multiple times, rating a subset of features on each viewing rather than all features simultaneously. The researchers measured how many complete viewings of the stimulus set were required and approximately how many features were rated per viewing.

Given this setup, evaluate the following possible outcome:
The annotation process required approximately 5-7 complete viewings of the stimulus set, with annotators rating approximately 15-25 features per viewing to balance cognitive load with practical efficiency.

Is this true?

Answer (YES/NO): NO